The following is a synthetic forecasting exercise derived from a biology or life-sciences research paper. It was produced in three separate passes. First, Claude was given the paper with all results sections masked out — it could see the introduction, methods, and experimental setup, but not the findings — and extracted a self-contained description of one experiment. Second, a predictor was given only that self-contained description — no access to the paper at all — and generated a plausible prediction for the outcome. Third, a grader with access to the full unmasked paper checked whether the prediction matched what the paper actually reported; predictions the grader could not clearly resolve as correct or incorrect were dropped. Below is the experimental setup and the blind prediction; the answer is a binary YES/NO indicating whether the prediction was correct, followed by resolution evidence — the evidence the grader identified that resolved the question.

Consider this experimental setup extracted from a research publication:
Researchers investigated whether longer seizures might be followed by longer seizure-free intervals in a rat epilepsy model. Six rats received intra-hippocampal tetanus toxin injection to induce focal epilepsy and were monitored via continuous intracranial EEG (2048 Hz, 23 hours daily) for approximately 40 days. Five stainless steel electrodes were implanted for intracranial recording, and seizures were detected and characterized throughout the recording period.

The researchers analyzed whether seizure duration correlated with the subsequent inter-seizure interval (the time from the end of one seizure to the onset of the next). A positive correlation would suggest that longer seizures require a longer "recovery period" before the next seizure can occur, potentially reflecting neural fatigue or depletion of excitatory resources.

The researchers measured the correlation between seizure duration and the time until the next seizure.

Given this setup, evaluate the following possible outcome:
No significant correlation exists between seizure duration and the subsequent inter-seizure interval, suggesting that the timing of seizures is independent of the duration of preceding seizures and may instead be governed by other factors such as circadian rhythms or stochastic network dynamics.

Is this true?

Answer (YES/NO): NO